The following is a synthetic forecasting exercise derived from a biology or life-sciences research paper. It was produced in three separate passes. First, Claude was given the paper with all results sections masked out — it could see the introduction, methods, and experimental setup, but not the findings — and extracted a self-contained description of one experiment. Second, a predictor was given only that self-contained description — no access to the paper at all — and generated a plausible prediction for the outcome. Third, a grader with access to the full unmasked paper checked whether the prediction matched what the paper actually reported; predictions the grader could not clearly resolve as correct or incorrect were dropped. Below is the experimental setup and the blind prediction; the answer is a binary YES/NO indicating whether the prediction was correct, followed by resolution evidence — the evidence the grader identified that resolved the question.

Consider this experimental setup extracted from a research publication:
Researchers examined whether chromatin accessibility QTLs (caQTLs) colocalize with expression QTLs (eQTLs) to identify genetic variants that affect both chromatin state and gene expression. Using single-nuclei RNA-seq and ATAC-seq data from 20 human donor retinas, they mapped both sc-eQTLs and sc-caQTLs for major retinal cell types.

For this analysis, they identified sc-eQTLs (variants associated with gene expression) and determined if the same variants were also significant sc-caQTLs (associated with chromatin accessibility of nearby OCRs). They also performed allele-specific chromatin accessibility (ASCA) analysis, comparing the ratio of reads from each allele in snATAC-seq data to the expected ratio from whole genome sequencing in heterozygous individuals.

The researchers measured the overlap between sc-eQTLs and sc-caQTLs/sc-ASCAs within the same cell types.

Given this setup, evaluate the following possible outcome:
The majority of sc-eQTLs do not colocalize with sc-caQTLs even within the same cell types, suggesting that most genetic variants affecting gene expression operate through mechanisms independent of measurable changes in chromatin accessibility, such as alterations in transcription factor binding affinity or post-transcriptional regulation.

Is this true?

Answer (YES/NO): YES